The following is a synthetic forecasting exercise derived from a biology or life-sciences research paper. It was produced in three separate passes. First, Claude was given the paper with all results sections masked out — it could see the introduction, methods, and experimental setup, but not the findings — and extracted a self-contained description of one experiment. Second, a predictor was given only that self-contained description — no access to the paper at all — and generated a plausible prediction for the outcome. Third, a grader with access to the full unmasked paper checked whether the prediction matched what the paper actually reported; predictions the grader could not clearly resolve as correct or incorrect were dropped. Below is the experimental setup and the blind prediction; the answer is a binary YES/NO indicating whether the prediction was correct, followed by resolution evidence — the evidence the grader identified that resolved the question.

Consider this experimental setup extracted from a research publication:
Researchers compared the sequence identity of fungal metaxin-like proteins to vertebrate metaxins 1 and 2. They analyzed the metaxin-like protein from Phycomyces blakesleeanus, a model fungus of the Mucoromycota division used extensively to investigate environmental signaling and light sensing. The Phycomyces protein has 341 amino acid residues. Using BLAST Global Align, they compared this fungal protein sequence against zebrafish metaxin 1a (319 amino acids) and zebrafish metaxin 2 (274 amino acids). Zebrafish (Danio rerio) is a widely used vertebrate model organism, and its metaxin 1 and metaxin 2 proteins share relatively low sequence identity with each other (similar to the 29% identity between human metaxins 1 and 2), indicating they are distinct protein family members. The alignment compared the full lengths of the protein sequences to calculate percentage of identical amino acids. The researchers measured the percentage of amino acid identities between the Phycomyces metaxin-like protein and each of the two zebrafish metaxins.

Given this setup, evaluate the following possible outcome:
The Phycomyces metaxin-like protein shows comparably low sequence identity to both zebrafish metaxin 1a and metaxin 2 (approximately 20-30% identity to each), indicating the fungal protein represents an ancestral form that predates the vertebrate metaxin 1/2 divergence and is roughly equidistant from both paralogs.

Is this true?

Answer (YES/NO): NO